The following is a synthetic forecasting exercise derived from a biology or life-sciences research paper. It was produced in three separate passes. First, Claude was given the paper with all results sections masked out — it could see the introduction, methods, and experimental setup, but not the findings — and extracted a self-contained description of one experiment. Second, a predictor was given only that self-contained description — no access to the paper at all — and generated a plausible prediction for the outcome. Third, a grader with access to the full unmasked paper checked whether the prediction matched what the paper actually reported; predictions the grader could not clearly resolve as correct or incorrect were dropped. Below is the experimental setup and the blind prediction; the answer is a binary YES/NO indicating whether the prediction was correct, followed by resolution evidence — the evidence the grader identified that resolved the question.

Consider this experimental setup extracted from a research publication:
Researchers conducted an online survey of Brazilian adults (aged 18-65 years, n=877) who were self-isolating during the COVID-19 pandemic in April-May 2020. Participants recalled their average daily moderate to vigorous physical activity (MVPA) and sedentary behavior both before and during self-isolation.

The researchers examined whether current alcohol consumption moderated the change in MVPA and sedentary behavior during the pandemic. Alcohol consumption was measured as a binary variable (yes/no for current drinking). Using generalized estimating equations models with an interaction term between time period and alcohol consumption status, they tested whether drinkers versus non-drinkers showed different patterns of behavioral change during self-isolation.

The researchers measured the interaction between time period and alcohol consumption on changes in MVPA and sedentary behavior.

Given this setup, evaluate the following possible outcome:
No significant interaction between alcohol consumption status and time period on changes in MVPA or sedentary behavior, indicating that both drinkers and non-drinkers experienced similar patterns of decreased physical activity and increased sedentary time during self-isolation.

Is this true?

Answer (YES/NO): YES